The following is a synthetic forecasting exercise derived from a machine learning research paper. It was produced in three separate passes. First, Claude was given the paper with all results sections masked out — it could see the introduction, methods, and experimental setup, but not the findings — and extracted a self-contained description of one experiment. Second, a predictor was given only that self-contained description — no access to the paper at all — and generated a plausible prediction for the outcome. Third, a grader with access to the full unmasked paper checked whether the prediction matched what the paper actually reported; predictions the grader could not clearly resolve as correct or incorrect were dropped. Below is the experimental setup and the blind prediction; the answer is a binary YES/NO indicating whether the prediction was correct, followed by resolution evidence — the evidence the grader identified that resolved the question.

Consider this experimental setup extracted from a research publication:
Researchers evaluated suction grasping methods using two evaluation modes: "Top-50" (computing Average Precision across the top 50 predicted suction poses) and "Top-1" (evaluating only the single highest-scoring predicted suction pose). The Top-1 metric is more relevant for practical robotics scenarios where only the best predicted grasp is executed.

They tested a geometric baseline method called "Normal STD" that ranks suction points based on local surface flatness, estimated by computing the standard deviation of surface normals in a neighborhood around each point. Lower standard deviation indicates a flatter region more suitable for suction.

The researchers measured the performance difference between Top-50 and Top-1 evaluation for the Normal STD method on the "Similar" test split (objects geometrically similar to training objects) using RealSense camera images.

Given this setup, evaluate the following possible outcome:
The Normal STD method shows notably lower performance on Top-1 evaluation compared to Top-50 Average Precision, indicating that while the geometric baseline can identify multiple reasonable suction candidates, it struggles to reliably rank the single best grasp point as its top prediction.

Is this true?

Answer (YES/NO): NO